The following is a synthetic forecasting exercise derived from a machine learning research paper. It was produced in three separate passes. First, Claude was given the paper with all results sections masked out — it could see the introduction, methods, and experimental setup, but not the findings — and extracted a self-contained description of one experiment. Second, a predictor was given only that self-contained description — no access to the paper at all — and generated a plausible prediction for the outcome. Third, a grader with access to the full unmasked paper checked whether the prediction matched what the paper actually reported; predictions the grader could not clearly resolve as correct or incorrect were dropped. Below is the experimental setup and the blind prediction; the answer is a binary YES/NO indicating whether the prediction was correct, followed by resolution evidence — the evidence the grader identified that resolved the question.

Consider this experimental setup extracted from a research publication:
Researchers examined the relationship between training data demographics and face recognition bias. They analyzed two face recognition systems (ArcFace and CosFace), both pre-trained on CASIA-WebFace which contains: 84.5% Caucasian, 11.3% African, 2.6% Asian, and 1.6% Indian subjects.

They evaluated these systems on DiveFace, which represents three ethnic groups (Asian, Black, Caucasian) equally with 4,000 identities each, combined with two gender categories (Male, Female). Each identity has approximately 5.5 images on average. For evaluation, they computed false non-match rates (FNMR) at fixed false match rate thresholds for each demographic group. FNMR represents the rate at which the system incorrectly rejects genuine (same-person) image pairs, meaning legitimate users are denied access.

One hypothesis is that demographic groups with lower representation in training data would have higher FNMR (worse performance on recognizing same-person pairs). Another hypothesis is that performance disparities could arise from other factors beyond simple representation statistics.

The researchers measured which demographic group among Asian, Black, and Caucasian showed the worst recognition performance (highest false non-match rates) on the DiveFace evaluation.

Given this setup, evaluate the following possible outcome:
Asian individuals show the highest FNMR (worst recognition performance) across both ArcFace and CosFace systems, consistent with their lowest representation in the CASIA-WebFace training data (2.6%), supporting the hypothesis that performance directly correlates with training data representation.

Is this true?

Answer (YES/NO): NO